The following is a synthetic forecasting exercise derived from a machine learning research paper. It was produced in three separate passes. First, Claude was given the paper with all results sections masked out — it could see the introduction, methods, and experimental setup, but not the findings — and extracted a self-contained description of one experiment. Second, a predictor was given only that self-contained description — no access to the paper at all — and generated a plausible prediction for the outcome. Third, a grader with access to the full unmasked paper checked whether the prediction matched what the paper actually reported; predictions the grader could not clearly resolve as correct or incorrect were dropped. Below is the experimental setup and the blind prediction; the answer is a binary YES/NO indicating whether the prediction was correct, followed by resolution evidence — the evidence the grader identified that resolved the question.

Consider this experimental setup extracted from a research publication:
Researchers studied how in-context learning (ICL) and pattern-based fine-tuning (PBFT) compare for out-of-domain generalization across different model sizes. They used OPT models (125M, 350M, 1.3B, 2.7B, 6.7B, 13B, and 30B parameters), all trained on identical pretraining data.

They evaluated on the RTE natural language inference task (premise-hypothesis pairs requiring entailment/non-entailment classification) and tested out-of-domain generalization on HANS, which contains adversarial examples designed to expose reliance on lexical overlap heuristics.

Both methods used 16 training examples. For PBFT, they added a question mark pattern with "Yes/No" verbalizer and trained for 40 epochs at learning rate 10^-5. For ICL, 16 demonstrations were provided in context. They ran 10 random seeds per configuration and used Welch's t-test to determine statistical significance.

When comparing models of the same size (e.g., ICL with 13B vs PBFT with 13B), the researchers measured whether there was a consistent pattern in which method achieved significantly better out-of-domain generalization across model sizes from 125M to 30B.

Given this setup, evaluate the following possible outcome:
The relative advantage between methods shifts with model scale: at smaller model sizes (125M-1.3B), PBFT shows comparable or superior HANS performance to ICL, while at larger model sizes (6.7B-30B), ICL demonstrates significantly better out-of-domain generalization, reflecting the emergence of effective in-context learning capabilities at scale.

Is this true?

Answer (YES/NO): NO